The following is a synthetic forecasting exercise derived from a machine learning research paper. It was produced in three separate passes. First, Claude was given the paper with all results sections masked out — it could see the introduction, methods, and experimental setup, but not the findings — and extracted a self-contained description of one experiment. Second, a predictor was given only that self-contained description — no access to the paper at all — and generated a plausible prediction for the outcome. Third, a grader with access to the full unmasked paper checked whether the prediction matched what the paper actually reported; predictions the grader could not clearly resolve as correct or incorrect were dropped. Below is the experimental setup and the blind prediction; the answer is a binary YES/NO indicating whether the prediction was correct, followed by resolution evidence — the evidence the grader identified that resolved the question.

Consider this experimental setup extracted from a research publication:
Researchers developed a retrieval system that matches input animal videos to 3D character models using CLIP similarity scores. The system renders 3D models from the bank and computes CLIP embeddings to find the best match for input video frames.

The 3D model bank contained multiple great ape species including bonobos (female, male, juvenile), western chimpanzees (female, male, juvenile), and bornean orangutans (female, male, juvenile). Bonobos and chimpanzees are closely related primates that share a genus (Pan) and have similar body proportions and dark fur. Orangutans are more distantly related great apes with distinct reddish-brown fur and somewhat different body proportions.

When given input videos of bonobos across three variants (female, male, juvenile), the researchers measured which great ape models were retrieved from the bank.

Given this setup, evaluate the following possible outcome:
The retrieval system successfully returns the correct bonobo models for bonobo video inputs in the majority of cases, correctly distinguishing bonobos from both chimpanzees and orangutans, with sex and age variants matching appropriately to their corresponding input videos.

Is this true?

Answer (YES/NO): NO